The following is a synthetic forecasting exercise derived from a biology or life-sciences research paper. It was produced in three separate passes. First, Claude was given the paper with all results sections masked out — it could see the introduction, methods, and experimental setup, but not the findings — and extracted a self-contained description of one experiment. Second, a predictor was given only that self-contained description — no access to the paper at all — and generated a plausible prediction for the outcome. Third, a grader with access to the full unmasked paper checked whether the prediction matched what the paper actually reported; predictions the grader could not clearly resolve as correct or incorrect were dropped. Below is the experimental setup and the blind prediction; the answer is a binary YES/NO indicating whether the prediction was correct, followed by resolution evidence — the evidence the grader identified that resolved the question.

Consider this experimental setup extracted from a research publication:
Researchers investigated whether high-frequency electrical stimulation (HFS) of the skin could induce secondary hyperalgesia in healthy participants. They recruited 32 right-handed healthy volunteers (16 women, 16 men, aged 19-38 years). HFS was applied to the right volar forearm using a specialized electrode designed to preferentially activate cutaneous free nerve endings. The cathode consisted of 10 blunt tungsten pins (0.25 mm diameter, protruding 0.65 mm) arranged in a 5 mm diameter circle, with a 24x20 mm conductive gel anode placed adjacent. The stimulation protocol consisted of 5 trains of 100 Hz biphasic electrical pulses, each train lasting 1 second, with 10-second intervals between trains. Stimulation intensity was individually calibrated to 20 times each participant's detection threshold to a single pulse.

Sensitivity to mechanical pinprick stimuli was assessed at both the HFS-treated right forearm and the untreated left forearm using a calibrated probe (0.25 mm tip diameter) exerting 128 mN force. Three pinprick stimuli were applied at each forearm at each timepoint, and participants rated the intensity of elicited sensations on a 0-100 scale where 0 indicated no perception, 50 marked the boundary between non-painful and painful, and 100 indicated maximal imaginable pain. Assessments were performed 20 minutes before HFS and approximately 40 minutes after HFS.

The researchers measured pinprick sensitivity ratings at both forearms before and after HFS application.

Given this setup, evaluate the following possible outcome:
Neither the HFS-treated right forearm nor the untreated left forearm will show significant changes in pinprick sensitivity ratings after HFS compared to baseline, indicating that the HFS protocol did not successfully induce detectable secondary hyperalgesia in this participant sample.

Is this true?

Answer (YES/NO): NO